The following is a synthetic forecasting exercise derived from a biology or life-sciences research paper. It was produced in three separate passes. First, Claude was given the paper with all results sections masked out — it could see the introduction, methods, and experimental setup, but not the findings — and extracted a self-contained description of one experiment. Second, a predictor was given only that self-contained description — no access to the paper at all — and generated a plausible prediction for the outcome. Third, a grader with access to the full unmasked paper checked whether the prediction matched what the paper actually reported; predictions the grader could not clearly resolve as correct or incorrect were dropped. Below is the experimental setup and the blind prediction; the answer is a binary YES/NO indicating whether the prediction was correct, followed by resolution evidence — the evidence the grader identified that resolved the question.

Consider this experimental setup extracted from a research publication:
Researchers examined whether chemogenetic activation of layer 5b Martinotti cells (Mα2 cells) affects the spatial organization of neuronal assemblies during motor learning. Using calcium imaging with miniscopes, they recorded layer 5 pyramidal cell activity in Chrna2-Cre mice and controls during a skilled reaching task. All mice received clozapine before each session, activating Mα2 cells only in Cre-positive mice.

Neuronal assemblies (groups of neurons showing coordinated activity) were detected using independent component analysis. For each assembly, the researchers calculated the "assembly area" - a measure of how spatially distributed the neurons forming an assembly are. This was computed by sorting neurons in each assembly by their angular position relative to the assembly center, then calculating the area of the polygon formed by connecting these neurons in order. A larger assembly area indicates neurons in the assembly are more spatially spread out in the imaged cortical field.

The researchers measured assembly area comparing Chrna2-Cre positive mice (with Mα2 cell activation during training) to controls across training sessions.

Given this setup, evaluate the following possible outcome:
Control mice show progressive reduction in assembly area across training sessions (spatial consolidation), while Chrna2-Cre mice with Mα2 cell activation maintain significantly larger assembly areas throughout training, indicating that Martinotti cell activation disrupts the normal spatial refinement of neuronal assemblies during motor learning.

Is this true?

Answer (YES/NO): NO